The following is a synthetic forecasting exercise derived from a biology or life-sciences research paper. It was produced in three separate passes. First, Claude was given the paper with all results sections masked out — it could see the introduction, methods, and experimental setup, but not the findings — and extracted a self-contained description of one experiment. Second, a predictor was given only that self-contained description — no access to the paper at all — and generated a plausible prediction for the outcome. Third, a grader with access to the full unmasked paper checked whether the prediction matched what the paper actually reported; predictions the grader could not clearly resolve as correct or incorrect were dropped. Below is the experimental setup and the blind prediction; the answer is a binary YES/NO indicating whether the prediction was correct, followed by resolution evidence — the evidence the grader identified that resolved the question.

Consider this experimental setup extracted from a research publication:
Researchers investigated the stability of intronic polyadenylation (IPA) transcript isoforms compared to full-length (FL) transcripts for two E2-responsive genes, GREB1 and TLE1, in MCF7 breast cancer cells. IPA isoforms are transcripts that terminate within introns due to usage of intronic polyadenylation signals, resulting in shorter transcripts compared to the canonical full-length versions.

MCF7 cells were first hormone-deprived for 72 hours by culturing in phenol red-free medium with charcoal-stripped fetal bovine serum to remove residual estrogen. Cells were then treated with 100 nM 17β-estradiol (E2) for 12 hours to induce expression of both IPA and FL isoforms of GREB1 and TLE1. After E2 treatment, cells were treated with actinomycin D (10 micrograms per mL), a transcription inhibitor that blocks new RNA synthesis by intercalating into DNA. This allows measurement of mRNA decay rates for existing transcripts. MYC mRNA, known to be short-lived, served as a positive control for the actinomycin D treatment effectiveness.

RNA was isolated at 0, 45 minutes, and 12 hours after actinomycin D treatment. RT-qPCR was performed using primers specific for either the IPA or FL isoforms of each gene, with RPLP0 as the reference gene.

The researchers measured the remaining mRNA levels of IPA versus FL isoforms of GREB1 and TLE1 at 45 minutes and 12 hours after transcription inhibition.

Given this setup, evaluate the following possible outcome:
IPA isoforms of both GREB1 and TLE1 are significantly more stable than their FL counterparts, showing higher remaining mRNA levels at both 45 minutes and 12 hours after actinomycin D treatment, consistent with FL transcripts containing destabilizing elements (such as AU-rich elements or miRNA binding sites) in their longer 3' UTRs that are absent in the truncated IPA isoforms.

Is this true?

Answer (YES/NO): NO